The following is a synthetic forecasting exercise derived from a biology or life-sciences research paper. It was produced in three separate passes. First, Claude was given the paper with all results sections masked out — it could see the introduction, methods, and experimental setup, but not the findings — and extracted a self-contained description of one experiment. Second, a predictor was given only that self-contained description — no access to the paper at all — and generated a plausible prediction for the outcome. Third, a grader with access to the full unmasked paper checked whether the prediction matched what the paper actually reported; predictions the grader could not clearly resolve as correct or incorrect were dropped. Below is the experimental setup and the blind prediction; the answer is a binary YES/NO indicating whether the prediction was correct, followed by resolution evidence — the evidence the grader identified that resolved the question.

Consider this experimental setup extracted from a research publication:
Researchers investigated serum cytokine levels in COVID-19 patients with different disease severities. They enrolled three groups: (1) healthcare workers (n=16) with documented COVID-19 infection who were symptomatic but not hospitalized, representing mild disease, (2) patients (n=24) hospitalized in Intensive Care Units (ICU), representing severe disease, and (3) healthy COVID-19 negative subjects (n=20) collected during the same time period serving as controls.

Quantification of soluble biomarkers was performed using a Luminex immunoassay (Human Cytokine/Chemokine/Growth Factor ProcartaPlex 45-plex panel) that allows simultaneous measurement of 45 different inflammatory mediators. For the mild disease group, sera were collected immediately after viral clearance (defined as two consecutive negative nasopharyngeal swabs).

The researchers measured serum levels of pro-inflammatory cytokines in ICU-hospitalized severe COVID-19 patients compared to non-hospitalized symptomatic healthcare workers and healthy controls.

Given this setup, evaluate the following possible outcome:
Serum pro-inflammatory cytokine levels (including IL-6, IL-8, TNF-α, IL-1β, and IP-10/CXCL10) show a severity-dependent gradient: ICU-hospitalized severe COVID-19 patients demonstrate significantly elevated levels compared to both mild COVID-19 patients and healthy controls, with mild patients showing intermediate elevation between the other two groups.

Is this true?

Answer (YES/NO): NO